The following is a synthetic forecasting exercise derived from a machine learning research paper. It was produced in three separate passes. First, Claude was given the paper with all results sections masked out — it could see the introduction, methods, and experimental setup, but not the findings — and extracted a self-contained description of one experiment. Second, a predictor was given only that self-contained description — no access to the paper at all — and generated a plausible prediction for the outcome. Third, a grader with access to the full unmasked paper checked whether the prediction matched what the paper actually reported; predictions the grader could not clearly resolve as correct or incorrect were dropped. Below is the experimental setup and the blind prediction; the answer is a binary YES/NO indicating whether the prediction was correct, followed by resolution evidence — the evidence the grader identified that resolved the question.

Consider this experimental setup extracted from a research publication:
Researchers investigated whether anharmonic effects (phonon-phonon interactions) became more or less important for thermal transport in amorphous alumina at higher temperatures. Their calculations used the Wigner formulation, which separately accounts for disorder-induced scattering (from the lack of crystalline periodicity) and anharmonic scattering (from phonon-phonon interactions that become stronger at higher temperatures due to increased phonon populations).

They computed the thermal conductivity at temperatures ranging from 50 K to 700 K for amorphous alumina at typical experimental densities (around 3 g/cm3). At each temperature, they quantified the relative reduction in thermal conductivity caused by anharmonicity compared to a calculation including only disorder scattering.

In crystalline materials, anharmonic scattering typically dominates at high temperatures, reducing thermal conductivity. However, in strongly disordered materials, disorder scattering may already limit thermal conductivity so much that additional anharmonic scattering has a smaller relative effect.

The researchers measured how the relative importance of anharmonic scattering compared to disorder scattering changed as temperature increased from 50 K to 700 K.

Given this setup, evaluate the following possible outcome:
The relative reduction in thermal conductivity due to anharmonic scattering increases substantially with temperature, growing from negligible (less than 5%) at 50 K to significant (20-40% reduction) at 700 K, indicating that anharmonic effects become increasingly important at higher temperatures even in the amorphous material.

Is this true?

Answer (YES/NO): NO